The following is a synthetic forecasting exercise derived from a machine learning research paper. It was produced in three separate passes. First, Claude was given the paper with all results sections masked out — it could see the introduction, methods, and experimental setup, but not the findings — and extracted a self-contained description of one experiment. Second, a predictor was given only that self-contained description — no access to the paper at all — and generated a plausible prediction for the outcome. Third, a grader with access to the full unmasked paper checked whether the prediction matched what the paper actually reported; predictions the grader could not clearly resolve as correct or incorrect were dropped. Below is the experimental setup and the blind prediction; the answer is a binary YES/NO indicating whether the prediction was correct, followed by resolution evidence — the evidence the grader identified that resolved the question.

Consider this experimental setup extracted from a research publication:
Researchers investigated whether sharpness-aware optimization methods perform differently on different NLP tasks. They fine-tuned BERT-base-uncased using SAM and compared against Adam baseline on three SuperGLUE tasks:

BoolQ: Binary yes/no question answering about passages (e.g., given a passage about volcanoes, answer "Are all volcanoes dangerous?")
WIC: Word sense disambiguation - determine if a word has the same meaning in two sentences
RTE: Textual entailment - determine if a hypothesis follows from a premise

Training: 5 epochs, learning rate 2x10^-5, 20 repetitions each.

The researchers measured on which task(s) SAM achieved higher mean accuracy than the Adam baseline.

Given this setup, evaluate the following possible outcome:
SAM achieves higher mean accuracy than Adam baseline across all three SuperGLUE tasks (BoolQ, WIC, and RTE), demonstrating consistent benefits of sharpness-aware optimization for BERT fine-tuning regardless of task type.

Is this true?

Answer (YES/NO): NO